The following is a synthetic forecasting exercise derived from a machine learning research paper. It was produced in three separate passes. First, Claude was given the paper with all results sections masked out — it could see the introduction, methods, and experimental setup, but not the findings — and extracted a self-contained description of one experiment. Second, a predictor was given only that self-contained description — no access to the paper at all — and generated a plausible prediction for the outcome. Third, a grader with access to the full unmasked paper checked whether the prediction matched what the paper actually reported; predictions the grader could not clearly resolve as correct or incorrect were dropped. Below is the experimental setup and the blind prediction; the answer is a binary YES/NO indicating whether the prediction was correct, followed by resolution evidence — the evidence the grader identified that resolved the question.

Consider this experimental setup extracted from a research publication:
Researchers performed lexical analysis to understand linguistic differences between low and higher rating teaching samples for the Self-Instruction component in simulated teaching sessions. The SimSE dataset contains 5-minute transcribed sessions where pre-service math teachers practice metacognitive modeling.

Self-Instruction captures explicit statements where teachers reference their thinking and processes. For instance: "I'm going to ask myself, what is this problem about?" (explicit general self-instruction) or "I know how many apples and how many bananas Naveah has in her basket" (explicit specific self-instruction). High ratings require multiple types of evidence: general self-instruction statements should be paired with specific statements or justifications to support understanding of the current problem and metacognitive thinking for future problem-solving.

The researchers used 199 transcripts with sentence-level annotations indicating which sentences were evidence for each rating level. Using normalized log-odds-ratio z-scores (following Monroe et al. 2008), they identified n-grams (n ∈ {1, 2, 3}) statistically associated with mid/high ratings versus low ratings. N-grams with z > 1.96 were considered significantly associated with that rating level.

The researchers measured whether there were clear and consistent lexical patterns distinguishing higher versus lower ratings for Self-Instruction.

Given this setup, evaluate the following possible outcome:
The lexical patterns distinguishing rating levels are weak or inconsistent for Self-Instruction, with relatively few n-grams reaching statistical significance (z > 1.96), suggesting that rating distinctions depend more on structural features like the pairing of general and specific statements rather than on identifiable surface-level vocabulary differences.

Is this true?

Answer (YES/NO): NO